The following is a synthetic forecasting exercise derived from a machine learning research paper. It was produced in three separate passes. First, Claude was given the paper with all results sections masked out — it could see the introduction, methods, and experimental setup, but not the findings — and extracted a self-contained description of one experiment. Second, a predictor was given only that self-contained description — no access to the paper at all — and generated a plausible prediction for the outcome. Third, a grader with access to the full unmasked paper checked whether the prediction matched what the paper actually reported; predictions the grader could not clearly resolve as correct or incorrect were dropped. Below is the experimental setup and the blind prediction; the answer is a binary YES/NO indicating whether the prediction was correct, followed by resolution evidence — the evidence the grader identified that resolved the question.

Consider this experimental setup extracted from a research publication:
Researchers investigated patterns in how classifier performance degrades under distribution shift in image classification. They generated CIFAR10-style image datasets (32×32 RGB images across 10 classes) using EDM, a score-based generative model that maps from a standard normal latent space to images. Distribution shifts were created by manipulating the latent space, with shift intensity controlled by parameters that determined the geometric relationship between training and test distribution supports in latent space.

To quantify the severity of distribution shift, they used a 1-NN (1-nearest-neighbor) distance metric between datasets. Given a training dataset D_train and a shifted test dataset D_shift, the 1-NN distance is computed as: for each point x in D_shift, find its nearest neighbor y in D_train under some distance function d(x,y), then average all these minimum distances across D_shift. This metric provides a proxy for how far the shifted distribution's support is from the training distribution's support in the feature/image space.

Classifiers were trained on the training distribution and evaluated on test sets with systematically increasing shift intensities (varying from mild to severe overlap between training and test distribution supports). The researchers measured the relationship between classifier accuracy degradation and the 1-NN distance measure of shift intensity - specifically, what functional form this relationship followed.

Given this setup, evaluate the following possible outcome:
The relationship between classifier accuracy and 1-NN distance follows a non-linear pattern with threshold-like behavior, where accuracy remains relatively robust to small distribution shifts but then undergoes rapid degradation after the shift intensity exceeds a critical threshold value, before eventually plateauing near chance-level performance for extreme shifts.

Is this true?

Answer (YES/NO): NO